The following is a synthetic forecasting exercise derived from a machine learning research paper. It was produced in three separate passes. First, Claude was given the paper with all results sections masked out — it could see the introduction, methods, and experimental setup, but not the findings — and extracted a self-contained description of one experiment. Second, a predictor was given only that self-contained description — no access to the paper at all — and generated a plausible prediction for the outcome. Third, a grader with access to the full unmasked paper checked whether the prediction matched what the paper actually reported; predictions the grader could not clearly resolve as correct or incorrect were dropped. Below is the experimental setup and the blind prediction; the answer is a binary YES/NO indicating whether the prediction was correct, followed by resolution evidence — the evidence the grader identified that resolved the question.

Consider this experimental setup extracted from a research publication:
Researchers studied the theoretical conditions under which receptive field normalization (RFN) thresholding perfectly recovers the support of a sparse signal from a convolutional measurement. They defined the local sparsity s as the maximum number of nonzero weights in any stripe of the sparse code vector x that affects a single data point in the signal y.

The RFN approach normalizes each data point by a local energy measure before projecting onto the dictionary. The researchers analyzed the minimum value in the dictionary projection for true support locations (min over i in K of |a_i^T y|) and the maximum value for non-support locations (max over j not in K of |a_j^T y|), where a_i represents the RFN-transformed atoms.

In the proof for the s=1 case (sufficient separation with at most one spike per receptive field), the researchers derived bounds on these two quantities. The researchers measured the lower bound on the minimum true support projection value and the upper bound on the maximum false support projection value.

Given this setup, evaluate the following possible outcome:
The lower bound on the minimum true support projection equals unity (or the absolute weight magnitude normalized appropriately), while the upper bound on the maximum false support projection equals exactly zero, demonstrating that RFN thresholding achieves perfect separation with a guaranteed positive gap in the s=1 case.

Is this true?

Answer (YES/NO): NO